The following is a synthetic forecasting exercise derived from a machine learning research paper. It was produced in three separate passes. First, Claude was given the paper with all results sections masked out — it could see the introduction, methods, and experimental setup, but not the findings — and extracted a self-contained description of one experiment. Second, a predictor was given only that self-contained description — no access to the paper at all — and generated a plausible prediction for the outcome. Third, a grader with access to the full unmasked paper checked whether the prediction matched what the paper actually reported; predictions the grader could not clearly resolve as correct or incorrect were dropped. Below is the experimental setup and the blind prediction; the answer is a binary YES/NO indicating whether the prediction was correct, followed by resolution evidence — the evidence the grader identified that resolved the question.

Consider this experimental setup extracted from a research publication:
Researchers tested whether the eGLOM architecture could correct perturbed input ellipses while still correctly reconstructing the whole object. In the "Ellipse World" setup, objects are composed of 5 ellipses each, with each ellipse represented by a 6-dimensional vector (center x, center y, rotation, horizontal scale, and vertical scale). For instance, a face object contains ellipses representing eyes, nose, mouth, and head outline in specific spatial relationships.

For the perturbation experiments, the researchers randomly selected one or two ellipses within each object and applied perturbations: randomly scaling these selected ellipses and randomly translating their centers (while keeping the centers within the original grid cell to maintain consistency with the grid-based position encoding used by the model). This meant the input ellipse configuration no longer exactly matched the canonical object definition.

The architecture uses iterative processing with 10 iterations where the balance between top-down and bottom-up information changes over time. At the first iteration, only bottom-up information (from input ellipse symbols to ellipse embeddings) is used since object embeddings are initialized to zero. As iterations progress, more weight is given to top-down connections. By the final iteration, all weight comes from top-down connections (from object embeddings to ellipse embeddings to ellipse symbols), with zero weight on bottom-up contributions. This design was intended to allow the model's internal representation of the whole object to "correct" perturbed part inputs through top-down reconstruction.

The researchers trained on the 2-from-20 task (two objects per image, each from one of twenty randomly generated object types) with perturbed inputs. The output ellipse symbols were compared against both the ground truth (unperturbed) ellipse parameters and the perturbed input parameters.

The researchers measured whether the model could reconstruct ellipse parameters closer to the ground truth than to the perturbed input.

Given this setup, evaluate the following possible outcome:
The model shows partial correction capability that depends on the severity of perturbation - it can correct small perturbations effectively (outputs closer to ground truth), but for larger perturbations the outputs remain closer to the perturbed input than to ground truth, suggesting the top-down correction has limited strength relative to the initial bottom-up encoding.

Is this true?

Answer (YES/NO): NO